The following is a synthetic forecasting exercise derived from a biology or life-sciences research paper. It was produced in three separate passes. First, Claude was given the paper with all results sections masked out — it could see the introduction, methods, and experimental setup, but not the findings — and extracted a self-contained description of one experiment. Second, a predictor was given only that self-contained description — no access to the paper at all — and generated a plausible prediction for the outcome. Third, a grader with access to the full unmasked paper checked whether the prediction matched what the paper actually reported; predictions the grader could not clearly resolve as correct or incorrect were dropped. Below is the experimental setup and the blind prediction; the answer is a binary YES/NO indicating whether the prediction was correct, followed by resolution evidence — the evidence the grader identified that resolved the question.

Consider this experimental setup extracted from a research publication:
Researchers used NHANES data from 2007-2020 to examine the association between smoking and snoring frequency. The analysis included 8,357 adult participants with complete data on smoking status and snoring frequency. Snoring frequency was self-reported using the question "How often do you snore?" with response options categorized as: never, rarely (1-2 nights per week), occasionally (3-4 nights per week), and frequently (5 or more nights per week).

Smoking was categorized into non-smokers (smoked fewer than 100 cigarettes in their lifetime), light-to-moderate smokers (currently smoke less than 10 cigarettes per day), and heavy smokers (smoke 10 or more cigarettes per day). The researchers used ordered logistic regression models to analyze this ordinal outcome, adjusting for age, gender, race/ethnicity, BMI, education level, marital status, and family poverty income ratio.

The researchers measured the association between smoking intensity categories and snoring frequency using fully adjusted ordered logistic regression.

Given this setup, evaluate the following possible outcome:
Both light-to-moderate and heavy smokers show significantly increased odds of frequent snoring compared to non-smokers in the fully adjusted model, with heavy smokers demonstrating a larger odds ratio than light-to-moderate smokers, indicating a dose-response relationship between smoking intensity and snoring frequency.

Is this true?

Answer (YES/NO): YES